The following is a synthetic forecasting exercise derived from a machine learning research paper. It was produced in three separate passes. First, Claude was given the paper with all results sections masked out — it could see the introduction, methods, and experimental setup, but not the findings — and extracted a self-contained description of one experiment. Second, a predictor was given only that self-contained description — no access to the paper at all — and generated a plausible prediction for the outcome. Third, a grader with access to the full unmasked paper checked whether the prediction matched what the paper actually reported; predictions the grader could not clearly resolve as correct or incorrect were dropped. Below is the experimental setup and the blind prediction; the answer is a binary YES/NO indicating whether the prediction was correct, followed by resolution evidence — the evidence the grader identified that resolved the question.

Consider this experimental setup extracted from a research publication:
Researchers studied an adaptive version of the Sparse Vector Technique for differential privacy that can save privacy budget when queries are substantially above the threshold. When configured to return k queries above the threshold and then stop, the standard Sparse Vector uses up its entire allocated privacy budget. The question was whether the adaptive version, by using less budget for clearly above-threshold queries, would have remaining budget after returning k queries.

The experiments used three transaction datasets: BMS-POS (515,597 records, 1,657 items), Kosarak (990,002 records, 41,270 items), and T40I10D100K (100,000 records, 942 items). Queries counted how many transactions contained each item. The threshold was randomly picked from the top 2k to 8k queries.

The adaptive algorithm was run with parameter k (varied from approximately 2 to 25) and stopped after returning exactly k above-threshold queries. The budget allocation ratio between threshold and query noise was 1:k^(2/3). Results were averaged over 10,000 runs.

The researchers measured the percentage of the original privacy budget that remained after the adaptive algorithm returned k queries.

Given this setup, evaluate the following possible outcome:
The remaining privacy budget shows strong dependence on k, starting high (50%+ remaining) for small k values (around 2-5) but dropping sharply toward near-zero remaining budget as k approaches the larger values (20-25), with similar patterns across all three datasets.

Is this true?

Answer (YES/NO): NO